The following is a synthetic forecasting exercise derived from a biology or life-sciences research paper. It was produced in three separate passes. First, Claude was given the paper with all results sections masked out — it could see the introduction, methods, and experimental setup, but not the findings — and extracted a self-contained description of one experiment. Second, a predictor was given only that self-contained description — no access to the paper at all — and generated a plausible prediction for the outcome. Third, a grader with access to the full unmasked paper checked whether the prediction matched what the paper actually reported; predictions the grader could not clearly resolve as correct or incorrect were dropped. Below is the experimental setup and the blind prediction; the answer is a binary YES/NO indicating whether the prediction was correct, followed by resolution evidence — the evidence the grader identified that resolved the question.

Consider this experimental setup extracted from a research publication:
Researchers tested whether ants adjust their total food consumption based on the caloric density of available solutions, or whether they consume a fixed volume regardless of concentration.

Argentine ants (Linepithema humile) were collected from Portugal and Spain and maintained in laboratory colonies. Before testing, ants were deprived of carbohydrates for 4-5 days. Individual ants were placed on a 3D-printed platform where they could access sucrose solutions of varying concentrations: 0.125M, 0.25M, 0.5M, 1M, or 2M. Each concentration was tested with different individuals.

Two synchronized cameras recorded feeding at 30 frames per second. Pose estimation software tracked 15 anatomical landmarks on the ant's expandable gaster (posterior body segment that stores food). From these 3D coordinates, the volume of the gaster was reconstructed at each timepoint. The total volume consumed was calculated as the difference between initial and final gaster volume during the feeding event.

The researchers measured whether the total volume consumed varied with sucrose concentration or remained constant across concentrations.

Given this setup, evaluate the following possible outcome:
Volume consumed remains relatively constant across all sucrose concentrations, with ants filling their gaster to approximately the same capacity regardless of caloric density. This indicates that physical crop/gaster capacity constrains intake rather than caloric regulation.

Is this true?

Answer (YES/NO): NO